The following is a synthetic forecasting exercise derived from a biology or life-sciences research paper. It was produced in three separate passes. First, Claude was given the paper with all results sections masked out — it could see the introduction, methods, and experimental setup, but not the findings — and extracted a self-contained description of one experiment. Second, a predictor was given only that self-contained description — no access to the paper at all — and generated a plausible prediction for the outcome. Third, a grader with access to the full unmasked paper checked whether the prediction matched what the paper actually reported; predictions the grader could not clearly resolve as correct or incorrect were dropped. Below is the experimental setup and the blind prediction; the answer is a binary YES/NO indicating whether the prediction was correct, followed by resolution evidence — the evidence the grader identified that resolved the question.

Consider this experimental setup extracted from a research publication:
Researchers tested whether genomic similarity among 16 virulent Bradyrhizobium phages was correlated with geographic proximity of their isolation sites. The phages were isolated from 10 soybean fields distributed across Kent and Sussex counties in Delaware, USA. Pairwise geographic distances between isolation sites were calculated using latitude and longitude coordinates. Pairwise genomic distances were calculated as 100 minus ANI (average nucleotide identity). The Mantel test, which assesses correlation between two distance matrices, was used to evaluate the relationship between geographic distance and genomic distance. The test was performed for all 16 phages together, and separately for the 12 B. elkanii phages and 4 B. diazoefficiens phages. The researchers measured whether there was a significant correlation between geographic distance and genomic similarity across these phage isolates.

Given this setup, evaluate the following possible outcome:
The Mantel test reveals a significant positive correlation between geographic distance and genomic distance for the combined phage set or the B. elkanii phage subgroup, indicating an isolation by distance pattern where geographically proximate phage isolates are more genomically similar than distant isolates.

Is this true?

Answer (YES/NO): NO